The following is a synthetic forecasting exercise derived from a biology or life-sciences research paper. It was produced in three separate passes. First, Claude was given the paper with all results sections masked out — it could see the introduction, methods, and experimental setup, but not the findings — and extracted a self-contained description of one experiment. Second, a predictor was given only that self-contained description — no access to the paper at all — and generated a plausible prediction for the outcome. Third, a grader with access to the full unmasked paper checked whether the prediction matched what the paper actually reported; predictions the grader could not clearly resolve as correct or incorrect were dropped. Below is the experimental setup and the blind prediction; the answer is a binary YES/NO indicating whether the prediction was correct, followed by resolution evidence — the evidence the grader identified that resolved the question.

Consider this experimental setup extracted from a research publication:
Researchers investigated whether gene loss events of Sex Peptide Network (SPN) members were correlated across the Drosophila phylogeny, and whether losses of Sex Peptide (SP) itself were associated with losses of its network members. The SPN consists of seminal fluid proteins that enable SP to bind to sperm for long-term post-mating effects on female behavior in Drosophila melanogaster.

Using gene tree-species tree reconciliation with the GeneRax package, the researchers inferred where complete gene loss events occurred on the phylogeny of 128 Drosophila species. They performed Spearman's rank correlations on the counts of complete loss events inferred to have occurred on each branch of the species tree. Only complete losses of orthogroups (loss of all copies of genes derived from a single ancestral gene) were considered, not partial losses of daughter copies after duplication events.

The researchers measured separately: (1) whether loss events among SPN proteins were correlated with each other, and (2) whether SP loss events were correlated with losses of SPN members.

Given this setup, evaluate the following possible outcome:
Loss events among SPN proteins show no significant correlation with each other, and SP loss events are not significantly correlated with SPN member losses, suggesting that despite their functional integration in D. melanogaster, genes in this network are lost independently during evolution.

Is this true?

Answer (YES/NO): NO